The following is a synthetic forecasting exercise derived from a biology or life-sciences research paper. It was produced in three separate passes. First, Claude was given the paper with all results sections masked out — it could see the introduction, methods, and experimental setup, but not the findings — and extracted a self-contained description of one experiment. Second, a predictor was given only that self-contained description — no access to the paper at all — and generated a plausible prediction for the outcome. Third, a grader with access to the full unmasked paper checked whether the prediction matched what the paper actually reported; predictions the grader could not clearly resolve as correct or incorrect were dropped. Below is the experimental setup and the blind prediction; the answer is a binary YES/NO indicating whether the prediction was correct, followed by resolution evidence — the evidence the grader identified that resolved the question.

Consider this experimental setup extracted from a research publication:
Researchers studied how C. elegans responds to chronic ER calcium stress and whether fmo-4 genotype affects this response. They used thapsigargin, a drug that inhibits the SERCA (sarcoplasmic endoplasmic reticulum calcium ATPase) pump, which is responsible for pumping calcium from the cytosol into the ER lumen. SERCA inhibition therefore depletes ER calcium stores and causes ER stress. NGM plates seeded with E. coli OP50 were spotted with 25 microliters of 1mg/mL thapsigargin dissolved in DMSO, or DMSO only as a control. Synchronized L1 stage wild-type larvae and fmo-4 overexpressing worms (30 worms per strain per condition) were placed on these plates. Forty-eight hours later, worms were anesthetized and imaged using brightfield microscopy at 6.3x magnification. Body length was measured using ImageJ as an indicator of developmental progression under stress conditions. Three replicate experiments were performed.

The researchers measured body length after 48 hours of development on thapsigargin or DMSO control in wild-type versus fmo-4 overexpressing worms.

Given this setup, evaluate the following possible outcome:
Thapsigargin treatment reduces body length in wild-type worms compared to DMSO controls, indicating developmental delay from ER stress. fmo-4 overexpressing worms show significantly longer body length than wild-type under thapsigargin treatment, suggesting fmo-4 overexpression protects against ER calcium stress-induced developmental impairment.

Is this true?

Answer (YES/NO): NO